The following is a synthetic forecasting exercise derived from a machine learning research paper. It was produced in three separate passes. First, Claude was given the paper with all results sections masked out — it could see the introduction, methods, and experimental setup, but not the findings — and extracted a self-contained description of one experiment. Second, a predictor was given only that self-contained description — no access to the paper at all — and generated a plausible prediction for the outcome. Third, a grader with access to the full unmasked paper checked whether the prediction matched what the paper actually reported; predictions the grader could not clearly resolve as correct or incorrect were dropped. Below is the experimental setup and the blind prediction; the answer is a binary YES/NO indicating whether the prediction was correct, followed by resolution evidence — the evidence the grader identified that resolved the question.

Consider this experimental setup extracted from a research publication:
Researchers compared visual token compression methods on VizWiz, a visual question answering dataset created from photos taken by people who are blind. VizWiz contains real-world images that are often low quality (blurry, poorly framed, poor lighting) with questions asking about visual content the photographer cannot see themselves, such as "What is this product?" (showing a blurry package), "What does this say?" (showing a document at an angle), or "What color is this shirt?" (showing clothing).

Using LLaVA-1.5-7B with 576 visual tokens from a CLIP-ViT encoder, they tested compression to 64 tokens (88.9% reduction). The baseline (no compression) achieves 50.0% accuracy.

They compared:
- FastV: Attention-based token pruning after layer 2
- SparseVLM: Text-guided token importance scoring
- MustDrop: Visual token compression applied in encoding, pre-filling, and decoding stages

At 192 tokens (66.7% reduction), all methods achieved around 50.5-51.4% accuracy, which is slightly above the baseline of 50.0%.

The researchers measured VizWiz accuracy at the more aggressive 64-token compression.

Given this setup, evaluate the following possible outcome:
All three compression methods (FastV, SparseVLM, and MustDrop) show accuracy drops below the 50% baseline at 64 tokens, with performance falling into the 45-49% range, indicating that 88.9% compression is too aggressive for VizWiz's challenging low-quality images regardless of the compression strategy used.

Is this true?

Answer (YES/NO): NO